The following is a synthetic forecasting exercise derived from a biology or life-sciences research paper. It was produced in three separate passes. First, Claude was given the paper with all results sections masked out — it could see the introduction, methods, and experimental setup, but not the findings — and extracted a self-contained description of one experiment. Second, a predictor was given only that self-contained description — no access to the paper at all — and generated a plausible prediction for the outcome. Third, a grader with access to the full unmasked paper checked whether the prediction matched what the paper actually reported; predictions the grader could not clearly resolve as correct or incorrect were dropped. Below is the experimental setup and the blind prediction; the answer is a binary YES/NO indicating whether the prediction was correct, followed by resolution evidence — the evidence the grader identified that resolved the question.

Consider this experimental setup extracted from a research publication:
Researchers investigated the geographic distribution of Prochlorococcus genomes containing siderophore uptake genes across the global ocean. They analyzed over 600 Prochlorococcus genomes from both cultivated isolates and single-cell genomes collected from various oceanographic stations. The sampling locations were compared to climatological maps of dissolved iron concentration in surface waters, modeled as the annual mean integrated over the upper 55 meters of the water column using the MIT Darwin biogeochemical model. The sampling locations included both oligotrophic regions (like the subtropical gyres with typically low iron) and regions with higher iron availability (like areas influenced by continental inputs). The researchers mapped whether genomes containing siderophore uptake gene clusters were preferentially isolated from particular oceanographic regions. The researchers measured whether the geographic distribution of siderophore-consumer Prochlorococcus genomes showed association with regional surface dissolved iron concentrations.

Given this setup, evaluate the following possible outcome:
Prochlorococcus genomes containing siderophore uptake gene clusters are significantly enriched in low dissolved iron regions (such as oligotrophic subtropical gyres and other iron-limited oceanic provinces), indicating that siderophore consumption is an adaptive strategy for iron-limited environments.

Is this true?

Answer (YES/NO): YES